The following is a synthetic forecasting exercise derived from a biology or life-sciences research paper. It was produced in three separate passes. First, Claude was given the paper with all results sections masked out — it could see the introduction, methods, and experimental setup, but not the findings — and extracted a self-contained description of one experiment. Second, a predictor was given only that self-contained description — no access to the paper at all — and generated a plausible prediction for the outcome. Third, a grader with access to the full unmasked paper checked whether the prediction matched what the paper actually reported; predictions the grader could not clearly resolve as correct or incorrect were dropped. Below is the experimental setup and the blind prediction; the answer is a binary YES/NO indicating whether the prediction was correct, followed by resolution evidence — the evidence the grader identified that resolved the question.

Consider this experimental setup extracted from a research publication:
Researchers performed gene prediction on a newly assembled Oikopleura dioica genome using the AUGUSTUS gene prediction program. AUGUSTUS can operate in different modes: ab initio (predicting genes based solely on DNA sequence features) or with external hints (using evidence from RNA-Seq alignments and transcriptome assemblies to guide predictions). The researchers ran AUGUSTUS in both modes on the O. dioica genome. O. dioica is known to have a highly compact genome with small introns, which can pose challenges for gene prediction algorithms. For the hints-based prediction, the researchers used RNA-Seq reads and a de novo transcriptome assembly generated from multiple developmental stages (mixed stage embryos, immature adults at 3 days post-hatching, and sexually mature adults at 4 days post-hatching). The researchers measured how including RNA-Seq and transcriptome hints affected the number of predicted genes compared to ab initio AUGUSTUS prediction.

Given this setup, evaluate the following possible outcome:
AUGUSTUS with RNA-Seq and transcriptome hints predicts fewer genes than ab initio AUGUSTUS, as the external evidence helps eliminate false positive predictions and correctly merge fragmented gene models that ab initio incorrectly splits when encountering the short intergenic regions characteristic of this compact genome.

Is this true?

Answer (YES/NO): NO